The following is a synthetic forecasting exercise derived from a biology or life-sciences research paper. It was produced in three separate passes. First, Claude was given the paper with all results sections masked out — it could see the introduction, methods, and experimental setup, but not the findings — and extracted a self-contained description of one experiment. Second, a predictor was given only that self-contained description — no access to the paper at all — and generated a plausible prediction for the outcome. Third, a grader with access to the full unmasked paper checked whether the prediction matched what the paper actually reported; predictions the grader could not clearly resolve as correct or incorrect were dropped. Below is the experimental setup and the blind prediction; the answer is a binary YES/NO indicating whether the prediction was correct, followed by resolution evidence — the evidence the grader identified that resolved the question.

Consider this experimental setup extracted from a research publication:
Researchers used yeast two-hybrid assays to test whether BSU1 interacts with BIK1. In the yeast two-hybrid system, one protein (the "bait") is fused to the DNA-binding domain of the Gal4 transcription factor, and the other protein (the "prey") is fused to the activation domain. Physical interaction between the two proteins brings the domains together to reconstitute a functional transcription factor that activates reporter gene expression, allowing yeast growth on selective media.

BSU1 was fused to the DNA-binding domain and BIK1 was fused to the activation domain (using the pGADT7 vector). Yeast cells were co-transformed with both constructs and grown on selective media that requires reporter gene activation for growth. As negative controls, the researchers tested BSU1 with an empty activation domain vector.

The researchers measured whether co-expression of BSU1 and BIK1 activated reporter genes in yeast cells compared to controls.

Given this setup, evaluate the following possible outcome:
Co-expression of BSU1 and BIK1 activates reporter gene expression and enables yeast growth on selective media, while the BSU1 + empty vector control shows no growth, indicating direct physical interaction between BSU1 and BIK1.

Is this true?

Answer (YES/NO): YES